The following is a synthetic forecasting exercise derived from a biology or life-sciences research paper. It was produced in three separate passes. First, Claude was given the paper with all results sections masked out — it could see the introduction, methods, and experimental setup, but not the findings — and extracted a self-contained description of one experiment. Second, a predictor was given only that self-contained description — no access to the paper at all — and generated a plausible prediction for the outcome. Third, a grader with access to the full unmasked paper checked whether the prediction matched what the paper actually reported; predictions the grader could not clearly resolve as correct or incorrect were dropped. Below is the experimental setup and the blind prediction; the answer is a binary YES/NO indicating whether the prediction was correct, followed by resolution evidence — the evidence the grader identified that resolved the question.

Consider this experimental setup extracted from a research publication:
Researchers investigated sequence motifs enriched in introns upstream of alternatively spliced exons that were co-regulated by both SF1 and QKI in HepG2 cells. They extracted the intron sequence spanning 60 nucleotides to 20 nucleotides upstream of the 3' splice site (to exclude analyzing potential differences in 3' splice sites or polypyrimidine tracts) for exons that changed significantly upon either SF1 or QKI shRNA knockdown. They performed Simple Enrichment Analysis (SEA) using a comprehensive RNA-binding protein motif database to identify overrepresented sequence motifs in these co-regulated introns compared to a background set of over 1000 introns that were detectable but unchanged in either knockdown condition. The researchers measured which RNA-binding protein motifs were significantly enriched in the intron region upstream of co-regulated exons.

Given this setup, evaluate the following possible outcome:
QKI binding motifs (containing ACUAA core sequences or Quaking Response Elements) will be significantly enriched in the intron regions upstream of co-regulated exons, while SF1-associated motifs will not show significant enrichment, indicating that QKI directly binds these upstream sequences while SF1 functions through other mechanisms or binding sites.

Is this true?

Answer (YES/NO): NO